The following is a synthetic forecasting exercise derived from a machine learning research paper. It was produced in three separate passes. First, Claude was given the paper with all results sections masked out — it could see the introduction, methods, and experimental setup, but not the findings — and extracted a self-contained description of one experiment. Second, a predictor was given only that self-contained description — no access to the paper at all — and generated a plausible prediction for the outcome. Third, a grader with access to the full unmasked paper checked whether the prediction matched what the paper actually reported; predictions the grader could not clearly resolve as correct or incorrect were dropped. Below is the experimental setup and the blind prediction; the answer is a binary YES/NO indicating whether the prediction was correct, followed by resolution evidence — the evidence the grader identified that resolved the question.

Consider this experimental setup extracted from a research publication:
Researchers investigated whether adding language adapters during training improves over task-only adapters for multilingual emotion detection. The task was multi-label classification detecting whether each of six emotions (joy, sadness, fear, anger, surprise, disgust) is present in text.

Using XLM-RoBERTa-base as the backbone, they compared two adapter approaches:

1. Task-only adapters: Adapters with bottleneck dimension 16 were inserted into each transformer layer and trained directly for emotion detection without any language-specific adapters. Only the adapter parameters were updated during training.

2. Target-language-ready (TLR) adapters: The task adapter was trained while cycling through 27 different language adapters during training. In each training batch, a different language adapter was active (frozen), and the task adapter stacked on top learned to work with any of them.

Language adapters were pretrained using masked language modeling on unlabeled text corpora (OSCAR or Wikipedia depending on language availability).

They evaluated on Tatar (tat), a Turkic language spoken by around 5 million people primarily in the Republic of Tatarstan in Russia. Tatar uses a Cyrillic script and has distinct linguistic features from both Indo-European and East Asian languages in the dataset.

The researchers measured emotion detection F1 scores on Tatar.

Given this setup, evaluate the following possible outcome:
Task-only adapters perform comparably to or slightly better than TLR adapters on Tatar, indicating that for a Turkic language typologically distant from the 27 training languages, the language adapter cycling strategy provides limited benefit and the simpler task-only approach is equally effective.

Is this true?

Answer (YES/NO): YES